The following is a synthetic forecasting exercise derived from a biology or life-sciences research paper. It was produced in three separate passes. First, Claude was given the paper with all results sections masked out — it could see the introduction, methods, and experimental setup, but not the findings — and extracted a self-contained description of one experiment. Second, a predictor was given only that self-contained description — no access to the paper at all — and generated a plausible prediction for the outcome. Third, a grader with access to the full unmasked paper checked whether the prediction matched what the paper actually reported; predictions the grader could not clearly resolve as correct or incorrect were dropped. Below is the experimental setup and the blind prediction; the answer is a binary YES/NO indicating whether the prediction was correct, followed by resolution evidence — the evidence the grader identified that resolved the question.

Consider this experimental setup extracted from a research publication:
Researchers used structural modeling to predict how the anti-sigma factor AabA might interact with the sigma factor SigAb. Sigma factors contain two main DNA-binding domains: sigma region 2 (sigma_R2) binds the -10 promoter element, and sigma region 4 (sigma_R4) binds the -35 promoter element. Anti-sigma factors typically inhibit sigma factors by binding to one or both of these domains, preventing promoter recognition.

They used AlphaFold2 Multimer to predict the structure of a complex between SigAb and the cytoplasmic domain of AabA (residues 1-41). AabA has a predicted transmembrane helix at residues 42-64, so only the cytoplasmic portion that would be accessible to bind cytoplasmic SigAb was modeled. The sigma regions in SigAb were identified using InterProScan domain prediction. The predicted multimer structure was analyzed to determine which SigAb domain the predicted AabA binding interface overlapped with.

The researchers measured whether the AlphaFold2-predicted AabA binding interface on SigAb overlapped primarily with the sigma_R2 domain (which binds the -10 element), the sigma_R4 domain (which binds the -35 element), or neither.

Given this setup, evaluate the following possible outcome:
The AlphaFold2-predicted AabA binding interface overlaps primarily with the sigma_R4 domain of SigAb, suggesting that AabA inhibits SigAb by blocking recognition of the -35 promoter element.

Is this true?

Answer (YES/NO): NO